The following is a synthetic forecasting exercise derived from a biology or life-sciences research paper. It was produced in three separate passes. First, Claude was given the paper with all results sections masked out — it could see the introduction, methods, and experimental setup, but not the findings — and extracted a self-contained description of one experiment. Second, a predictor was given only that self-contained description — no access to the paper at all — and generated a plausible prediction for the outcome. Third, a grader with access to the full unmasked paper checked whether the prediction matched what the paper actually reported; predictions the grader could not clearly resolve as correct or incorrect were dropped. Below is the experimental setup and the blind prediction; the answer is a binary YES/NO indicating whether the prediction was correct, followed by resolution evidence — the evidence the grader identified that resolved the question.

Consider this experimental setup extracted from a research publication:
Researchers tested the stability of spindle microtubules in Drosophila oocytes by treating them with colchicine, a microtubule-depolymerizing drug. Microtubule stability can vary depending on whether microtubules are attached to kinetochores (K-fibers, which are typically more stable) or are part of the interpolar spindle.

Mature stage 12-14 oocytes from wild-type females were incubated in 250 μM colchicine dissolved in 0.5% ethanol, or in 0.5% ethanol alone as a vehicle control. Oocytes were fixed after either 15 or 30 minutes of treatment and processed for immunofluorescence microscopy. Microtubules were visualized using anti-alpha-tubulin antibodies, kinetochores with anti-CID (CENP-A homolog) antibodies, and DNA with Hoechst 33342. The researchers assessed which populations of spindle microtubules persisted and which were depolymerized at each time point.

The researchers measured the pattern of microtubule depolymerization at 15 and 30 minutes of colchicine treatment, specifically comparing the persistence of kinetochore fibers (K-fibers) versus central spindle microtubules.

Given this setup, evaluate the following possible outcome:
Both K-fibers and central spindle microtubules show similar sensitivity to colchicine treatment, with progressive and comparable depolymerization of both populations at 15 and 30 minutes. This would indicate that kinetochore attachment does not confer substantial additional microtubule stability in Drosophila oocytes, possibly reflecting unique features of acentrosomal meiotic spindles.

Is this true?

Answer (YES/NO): NO